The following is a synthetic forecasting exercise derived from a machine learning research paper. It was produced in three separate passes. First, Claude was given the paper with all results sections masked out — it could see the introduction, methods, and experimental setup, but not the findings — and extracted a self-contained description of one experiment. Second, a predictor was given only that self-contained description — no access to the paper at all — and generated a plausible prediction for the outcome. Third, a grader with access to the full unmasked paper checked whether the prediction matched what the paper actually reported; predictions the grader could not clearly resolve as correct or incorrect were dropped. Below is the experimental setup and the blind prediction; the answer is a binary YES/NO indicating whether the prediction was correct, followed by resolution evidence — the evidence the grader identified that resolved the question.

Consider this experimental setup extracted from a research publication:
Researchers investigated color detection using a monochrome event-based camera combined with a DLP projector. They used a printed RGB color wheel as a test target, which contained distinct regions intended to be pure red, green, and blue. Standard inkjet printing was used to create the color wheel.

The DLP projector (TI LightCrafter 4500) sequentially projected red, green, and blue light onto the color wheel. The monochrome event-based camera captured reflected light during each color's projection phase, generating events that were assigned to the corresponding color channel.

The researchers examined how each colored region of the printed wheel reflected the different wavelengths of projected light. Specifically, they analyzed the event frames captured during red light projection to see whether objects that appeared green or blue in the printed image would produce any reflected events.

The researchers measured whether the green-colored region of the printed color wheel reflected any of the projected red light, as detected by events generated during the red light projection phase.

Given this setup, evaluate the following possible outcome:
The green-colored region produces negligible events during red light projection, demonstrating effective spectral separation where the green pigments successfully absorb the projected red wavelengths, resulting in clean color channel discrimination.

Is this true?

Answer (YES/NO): NO